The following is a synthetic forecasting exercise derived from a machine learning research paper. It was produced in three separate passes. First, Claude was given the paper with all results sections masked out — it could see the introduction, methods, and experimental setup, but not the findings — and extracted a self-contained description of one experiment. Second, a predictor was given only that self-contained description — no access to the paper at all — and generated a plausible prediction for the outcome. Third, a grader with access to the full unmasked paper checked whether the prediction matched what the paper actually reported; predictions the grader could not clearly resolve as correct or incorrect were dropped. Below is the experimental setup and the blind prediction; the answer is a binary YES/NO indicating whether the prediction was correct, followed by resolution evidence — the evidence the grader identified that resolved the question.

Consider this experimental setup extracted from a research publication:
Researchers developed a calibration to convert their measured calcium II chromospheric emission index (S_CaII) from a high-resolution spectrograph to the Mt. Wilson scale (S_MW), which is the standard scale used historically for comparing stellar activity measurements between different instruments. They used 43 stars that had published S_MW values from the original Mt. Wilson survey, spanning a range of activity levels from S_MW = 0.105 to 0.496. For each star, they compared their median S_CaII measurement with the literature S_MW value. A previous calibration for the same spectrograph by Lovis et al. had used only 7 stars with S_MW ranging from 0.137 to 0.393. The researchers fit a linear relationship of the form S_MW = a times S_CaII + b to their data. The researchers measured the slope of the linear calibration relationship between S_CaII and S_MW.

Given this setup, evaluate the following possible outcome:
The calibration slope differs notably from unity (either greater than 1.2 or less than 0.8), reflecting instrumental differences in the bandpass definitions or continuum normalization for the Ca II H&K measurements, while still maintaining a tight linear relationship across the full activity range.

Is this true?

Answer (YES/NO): NO